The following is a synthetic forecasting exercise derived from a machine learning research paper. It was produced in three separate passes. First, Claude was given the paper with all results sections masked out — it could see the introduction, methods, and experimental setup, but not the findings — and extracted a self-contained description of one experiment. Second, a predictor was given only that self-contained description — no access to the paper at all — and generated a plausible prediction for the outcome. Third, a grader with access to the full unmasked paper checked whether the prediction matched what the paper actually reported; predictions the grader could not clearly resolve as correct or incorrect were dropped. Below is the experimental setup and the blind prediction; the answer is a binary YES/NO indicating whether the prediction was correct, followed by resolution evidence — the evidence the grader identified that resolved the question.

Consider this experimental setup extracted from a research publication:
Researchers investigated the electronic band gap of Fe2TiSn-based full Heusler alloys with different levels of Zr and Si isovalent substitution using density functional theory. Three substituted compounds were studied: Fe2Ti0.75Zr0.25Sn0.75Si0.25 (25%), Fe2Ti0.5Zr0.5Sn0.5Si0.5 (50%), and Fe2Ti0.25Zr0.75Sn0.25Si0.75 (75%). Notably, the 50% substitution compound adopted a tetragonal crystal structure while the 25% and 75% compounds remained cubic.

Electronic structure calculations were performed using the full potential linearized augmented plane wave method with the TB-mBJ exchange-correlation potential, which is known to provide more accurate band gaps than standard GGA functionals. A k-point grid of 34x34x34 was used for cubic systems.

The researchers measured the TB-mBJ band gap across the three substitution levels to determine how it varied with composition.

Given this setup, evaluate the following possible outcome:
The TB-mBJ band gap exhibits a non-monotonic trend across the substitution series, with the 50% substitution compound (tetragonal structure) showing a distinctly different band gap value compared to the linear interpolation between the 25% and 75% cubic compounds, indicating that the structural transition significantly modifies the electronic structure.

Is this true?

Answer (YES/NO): YES